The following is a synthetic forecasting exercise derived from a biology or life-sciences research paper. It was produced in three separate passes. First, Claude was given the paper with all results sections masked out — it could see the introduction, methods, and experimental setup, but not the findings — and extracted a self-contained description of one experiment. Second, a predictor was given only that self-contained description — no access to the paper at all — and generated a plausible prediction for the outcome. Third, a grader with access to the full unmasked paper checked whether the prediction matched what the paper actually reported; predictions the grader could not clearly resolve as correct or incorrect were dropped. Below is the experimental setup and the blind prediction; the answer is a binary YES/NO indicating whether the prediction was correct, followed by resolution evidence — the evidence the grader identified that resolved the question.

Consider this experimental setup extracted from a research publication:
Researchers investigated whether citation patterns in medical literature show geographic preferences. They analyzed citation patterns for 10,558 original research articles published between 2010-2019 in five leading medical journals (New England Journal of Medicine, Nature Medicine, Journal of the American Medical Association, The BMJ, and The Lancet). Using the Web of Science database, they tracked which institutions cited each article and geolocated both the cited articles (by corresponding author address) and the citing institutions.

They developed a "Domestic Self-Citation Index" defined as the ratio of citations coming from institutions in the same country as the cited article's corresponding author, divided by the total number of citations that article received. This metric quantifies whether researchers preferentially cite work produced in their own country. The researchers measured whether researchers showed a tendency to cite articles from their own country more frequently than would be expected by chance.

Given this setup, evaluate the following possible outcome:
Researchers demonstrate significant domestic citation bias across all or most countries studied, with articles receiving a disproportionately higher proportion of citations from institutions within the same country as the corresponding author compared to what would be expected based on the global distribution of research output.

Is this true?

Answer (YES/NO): YES